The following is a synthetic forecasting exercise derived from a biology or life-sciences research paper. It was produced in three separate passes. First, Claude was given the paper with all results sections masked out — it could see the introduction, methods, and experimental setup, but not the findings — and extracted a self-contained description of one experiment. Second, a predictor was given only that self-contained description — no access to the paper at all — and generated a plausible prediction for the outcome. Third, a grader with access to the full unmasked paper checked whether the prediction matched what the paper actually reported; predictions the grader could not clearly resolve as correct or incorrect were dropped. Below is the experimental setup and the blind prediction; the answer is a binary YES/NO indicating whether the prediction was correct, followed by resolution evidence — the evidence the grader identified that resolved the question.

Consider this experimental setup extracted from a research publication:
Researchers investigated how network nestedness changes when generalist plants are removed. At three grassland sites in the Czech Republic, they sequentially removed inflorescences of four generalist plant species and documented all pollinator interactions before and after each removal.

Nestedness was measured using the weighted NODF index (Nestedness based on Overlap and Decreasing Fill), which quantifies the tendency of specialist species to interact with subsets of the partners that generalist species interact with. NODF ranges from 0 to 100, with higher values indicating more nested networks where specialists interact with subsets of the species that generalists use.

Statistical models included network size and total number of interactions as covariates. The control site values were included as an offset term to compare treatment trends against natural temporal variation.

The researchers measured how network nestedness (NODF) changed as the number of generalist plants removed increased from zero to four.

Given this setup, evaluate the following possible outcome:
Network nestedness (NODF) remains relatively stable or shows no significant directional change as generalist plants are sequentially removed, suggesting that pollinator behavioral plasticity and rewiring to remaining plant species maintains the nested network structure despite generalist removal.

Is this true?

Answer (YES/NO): NO